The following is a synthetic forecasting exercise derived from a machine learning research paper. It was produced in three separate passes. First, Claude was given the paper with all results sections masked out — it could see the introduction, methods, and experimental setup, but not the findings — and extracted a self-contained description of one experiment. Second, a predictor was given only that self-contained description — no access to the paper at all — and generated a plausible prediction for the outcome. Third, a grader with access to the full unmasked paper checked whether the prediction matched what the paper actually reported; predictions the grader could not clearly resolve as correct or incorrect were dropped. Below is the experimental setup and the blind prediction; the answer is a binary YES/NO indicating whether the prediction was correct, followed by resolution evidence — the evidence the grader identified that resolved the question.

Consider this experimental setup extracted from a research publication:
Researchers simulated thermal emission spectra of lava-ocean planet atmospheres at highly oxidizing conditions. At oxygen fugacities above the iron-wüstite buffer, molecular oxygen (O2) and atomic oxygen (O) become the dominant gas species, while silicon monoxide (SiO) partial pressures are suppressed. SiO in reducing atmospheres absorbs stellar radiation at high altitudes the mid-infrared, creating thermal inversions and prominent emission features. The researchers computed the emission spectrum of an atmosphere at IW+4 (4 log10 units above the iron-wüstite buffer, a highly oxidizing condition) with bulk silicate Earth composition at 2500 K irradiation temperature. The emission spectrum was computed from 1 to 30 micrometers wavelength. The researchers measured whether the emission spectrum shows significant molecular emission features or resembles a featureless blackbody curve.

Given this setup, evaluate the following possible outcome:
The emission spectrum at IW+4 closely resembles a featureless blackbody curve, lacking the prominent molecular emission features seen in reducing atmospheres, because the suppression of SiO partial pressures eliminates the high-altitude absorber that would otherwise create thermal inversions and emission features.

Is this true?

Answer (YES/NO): YES